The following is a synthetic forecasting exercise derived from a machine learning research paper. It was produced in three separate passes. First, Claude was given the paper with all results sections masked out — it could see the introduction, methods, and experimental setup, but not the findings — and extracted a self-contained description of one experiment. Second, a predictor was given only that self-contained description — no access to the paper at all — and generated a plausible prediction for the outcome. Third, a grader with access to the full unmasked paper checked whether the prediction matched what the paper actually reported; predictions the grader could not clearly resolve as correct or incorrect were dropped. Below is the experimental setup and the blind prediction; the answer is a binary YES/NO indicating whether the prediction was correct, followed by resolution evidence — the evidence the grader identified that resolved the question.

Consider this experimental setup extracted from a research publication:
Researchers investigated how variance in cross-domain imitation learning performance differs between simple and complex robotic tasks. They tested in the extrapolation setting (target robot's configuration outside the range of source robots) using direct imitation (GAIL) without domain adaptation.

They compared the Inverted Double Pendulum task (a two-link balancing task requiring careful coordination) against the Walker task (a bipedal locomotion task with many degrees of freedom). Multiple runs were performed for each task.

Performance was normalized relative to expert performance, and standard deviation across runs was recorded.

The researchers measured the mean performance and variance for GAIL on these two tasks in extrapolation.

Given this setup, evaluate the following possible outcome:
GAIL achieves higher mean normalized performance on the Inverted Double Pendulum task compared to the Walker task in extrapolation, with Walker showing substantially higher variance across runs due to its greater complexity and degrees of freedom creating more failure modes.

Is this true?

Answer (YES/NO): NO